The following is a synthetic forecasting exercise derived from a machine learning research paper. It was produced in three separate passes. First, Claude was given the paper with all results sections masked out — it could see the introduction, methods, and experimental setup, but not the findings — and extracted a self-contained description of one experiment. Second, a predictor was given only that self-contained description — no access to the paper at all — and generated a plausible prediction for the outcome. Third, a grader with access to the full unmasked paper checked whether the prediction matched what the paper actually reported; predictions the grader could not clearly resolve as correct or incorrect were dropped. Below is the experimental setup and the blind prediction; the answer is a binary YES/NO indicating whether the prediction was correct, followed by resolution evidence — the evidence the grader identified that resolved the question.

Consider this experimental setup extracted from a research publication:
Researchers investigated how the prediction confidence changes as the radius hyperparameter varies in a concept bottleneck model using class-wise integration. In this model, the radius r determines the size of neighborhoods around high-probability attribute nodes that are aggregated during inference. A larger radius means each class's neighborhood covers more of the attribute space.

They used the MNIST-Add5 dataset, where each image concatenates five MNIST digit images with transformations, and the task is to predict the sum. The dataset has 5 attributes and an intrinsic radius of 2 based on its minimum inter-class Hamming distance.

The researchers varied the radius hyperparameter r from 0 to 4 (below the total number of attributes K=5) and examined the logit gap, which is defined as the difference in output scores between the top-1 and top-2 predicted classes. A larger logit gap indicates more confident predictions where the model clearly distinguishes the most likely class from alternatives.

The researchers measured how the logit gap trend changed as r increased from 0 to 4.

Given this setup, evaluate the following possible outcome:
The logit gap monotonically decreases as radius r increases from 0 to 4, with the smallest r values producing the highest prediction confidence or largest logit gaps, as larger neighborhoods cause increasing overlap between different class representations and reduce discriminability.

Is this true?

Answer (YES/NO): YES